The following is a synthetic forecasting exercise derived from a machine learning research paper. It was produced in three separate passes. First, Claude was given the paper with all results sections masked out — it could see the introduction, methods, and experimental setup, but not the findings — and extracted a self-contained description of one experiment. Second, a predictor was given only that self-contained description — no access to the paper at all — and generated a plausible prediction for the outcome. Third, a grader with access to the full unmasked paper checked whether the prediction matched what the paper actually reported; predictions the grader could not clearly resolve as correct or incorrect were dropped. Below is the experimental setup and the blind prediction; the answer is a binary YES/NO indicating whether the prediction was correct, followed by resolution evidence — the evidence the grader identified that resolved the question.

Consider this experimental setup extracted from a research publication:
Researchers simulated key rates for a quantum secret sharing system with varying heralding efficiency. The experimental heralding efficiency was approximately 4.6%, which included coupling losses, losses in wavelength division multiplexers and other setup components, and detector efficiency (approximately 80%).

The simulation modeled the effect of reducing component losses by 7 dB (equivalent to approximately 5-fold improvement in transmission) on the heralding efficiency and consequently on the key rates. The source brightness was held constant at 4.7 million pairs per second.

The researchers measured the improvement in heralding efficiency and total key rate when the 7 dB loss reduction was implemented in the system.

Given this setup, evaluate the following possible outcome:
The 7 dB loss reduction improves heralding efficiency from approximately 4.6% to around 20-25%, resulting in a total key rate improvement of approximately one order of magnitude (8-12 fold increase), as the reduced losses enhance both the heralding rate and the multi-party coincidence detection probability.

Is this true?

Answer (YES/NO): NO